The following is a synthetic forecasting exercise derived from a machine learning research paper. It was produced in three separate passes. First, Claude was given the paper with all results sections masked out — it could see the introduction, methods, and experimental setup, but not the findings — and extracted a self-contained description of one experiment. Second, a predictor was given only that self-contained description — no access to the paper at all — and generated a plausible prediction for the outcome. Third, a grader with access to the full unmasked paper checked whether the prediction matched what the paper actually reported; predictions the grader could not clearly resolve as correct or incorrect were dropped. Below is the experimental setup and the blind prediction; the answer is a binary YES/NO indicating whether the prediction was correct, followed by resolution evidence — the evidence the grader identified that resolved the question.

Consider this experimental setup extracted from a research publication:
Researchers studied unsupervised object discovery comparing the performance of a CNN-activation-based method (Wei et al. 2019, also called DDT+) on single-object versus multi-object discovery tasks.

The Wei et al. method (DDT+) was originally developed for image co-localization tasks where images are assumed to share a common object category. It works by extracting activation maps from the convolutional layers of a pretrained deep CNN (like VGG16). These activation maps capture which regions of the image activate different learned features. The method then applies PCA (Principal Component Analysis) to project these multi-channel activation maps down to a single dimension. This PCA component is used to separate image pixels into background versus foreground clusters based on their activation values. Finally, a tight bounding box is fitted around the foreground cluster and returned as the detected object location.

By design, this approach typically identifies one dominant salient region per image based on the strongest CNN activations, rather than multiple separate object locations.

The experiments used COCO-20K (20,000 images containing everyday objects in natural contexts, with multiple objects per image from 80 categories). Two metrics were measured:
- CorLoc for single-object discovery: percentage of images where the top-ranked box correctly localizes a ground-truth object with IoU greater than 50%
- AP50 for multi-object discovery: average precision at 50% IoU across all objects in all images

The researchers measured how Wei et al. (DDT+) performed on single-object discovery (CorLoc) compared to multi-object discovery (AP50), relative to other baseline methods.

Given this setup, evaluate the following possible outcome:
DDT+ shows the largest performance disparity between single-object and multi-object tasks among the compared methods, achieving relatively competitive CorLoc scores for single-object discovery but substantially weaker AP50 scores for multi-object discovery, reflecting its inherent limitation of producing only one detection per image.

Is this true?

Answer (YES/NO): NO